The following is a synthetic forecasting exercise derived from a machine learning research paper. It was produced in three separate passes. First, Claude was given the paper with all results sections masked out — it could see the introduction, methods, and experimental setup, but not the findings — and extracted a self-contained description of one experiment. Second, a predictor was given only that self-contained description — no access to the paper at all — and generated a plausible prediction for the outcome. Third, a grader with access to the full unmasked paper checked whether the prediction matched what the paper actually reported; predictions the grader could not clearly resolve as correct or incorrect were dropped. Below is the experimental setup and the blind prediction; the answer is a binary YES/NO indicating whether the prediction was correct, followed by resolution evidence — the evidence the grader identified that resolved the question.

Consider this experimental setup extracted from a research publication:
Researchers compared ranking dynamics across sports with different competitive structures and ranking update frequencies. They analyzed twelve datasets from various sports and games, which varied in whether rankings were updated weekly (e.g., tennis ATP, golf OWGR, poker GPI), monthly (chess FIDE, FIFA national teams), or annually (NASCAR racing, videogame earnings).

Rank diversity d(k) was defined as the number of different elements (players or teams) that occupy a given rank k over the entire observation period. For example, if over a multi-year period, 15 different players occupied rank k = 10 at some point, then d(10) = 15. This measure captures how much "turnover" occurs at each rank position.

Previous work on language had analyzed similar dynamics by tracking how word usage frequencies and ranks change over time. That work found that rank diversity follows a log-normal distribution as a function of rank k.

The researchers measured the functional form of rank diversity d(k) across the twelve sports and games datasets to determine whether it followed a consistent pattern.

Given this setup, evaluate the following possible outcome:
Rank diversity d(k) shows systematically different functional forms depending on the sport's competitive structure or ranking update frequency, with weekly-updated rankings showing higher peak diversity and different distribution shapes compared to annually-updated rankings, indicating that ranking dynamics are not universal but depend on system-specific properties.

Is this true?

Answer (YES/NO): NO